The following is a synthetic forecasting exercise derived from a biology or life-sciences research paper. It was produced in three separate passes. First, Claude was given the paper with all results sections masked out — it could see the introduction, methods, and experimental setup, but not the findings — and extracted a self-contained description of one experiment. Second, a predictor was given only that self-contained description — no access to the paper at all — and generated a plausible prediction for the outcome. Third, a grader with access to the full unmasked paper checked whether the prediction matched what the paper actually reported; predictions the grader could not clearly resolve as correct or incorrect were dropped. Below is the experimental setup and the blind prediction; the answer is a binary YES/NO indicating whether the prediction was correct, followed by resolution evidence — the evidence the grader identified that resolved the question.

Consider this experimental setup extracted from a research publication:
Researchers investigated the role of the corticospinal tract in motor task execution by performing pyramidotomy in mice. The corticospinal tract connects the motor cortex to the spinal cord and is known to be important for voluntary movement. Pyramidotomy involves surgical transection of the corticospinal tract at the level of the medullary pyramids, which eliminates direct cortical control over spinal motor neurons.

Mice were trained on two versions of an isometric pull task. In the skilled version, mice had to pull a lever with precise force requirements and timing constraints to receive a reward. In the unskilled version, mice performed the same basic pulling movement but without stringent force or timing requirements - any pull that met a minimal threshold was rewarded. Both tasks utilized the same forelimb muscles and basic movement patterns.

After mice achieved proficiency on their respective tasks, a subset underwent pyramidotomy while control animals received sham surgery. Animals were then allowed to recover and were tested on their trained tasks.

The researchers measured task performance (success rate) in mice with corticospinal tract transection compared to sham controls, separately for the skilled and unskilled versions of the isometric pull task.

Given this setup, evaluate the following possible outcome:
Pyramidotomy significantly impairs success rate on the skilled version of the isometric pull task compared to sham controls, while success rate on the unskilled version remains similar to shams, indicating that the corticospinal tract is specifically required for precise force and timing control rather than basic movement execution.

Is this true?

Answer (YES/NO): YES